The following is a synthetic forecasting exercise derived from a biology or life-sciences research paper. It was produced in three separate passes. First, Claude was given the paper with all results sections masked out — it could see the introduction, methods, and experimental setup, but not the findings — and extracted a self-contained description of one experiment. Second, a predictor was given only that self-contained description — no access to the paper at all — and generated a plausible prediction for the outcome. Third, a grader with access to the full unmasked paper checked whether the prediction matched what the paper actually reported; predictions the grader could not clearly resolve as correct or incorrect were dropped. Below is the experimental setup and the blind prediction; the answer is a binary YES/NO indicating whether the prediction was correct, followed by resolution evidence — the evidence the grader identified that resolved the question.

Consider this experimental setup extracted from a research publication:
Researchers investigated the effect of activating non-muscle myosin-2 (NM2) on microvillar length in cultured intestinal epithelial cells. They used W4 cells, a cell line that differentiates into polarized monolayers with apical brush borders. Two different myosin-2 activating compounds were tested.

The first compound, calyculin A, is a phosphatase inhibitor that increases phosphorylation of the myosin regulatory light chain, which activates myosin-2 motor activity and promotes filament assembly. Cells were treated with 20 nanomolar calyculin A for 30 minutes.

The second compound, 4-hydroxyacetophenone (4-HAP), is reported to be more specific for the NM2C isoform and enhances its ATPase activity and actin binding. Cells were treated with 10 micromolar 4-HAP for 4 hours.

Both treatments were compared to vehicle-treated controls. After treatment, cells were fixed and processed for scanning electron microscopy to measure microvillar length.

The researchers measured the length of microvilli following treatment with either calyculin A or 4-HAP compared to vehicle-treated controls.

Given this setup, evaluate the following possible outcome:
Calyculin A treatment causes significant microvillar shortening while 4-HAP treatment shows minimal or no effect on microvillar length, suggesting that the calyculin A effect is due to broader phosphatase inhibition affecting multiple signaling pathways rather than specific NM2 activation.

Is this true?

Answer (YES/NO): NO